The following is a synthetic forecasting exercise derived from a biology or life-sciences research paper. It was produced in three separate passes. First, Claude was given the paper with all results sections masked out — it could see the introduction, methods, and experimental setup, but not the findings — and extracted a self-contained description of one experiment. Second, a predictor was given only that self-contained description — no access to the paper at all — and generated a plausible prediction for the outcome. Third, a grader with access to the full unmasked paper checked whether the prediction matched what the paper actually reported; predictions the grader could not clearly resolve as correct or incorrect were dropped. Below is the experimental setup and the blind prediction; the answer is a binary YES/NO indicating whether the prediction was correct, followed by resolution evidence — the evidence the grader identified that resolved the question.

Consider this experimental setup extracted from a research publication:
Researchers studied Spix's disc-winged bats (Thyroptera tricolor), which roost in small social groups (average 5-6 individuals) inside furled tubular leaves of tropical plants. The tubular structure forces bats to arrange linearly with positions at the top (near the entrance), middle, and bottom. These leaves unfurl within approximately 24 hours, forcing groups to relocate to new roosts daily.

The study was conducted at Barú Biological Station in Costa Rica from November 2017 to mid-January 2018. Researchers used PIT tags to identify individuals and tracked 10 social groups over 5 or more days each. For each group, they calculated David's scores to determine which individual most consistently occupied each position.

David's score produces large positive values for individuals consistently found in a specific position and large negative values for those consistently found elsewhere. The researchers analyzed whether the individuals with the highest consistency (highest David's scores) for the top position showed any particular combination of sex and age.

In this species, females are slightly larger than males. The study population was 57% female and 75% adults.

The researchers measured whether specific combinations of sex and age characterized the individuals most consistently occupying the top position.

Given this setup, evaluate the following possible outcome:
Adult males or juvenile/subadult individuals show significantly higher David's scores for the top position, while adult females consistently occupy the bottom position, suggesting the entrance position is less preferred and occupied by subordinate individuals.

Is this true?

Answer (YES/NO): NO